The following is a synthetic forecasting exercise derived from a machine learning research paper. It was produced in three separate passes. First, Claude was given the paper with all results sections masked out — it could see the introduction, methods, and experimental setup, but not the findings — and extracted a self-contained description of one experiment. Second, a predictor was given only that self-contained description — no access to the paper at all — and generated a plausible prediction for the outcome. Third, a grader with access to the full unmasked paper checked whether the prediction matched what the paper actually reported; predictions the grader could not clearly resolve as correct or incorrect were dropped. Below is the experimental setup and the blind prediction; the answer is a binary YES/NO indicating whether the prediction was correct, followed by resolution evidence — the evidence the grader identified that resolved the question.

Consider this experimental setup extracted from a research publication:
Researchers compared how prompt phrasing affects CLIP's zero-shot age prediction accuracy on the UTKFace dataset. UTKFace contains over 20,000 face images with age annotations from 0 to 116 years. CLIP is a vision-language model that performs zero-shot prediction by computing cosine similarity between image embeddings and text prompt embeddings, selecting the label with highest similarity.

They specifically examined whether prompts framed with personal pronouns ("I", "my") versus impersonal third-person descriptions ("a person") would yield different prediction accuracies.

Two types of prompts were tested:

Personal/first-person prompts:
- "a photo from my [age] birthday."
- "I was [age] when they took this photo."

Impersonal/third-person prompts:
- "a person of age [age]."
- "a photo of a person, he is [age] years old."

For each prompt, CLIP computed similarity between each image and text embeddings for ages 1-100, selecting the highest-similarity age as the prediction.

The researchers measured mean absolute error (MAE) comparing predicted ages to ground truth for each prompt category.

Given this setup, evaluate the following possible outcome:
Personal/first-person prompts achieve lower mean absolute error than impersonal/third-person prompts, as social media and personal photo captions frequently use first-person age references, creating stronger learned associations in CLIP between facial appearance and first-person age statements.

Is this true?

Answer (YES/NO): NO